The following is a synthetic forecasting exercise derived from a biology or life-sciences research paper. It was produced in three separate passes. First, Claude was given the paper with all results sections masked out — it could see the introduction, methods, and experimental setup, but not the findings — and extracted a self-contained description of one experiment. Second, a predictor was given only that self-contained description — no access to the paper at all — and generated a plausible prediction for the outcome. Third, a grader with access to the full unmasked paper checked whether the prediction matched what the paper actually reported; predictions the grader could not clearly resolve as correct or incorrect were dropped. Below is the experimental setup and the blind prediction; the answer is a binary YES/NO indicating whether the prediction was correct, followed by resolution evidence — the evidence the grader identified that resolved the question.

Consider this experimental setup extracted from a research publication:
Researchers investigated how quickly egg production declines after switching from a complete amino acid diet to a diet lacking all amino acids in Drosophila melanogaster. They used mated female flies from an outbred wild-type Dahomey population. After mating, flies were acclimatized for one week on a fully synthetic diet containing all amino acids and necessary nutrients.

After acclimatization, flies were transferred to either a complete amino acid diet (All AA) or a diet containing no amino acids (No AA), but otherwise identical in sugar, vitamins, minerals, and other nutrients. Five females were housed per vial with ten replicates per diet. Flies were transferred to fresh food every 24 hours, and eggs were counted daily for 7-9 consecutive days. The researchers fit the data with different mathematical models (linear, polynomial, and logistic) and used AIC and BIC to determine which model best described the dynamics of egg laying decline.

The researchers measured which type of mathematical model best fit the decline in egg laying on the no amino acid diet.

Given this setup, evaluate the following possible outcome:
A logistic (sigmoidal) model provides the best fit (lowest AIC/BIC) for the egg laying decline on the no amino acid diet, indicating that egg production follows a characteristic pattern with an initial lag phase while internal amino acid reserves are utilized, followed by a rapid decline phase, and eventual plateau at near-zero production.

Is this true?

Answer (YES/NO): YES